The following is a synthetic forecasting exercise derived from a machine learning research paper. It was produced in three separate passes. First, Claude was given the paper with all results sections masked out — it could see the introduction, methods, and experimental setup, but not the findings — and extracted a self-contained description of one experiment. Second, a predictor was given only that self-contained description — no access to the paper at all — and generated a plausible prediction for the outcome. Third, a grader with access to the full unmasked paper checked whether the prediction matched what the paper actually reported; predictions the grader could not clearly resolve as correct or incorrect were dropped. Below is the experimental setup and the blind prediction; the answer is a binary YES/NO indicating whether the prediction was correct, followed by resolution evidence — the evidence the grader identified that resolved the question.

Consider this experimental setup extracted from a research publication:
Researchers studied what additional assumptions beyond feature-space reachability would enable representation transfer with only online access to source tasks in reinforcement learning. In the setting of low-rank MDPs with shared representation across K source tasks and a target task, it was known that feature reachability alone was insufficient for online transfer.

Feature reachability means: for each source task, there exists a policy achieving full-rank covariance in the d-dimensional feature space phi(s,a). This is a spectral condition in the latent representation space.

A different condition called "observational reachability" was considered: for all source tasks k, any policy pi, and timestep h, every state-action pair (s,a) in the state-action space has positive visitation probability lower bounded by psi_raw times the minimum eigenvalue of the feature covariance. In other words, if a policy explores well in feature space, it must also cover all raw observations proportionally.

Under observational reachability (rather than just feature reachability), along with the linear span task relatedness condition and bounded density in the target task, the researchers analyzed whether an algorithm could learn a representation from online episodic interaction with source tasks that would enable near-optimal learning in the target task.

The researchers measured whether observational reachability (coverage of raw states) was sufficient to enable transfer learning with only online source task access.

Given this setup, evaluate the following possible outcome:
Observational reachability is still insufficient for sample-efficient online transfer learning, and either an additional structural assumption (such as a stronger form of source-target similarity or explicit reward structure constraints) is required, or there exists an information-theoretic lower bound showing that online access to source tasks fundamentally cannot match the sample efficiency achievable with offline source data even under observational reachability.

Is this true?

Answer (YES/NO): NO